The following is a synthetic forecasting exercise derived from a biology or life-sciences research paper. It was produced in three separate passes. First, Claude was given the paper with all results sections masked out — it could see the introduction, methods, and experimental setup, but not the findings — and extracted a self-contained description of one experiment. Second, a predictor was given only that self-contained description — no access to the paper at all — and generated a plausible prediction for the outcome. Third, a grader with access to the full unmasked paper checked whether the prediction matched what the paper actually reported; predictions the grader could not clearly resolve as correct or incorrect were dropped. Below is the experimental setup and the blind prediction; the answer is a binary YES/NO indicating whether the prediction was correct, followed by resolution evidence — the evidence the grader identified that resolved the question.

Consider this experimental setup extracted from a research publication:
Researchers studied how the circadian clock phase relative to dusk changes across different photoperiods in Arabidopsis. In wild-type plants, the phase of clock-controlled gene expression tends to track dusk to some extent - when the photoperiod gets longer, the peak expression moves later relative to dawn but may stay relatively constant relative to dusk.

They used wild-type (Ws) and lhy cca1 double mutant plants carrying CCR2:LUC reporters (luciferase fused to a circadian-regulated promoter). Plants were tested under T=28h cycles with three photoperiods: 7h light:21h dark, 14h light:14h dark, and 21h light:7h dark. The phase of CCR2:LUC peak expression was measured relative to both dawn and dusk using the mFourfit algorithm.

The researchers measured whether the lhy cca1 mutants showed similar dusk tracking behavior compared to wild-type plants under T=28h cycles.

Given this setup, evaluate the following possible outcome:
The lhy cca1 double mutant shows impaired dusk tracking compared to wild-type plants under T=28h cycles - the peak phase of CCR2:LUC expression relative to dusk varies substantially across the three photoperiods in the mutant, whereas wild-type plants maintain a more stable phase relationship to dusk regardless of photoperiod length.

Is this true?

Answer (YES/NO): YES